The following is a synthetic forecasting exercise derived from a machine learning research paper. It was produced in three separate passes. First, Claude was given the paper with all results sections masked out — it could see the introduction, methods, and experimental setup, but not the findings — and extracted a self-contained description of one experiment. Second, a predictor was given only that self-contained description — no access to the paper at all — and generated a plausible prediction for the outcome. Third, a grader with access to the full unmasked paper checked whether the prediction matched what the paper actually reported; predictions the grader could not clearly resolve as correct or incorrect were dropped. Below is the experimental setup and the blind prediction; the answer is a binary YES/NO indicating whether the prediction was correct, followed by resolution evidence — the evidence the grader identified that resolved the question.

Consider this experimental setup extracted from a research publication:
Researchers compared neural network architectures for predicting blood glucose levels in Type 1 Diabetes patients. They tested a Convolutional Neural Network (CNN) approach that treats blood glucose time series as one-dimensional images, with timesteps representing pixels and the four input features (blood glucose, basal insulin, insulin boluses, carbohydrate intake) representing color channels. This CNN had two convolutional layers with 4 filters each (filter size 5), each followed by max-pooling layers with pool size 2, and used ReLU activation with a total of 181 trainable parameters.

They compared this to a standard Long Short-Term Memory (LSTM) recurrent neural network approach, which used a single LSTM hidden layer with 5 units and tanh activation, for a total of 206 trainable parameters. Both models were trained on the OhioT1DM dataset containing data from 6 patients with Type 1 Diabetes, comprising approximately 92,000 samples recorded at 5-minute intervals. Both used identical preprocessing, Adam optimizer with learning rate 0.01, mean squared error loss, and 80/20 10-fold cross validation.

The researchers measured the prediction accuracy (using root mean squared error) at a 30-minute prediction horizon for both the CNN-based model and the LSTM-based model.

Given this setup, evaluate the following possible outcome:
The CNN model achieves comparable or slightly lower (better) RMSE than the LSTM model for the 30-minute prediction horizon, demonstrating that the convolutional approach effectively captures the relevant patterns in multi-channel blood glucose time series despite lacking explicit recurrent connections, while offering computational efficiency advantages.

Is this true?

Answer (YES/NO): NO